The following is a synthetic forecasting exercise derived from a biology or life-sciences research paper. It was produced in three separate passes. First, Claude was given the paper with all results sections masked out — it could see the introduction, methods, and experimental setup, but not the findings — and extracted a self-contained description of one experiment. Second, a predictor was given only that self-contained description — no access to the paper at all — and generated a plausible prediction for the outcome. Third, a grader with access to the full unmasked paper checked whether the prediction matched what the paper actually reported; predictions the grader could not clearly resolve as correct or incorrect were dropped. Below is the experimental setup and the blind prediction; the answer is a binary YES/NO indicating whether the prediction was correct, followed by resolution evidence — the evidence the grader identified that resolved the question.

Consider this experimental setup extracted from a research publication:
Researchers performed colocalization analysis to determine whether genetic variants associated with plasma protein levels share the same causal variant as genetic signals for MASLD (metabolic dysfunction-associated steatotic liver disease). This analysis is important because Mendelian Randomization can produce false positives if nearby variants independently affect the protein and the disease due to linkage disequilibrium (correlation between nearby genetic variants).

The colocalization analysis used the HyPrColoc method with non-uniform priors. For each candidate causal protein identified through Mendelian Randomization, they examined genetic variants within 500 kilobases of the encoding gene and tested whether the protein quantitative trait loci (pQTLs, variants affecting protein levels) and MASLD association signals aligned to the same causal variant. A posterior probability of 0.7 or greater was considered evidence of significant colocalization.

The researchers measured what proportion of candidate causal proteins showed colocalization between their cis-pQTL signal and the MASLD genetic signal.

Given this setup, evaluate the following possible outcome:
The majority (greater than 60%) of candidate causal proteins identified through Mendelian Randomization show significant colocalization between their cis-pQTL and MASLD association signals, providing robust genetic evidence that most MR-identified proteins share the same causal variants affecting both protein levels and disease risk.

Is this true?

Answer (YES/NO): NO